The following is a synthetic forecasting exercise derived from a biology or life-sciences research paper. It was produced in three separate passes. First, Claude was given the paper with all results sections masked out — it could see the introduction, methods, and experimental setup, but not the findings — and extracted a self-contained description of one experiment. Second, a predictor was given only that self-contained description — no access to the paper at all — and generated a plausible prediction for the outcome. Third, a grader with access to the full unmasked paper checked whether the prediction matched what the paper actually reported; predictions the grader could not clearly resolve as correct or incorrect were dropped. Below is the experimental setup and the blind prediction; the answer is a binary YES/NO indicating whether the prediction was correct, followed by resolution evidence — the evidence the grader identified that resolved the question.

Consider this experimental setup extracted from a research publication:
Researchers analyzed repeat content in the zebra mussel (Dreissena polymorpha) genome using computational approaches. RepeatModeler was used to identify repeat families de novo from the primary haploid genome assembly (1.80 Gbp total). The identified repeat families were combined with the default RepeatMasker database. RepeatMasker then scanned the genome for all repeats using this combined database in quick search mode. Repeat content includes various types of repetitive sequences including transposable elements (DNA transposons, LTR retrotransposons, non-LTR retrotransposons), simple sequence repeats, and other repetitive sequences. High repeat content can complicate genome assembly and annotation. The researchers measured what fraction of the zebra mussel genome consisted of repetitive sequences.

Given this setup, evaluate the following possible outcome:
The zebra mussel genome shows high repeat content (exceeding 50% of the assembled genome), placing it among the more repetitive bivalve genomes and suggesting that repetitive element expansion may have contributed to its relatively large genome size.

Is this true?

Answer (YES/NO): NO